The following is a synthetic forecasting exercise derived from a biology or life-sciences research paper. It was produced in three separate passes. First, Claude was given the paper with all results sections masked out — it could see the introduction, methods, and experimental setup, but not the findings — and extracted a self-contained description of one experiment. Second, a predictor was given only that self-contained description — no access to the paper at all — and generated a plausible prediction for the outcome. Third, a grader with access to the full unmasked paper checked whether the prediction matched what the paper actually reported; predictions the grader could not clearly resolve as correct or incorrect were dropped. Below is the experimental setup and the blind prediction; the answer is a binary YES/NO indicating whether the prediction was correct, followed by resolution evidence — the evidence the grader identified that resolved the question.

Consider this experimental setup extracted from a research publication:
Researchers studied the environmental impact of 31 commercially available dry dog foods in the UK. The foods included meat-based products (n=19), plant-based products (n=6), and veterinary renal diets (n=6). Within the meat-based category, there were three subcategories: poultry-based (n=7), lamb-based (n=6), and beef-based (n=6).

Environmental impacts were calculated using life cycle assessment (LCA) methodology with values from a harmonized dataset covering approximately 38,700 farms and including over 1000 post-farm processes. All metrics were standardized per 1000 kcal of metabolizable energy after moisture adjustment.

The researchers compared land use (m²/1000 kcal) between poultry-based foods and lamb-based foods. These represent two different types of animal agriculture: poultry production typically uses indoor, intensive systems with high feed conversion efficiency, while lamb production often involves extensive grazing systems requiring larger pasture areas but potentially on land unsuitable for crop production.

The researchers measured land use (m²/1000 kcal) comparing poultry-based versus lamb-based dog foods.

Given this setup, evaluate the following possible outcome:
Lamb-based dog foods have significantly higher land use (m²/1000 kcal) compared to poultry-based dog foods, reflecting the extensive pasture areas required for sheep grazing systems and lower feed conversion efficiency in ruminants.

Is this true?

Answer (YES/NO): YES